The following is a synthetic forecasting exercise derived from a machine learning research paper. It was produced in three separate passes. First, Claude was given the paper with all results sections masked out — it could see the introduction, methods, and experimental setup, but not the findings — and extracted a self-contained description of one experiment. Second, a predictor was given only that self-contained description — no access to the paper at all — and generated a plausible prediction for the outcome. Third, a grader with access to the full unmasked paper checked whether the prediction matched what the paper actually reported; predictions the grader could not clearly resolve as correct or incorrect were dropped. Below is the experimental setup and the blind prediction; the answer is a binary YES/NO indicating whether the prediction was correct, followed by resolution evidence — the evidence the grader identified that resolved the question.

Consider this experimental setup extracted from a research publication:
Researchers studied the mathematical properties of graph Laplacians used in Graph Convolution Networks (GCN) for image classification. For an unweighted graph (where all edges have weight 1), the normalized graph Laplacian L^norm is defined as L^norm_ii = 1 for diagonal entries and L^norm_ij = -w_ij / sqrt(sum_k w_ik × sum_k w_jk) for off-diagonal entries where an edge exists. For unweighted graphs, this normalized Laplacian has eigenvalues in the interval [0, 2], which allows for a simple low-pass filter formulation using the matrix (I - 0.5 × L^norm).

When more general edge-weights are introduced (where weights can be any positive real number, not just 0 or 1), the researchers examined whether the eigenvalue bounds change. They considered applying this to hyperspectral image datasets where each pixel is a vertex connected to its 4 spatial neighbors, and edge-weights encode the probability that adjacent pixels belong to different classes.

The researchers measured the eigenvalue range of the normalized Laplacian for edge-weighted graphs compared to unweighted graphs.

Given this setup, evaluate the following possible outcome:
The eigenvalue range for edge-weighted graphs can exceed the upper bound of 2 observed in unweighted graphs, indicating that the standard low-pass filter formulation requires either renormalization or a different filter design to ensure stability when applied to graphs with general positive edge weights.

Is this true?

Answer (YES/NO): YES